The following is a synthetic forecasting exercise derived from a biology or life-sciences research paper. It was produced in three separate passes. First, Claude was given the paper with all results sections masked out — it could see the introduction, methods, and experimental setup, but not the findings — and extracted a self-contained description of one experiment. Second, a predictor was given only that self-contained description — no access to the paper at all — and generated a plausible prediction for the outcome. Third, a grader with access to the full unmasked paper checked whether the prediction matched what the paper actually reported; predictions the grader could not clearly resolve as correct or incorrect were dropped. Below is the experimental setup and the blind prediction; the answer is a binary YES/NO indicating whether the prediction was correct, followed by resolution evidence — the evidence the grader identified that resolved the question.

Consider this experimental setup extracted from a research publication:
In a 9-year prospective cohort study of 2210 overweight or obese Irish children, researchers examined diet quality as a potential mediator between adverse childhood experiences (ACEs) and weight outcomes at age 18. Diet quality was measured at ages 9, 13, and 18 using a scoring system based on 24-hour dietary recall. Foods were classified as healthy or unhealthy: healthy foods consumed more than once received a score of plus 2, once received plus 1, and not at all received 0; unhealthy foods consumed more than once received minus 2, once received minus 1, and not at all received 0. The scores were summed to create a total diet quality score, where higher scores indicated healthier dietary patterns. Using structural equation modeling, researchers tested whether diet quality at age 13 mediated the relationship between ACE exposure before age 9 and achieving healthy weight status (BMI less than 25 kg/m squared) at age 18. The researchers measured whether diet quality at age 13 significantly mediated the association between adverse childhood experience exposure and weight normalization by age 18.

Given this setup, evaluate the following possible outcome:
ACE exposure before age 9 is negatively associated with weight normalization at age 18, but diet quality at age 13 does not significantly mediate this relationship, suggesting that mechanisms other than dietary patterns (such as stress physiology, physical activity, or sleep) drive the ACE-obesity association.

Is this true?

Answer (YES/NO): NO